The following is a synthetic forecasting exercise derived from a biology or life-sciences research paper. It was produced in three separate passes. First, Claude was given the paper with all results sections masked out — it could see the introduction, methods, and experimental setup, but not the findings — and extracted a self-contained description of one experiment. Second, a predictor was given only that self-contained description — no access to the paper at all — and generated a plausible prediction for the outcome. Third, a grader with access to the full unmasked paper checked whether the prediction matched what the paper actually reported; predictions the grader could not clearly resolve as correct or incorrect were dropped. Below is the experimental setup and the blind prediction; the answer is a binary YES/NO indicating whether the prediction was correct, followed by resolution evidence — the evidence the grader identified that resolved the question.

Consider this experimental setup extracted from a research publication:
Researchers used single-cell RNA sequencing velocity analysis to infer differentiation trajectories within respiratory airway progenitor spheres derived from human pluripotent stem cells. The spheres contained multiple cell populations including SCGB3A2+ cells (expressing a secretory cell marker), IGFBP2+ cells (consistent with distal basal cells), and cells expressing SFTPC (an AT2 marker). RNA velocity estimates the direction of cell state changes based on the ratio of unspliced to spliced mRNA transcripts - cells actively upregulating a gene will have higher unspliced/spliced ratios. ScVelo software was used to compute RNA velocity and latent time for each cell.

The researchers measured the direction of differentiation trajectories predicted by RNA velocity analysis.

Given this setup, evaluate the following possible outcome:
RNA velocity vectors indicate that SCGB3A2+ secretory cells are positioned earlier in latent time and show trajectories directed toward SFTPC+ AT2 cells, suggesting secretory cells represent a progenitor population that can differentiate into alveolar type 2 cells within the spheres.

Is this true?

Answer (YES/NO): NO